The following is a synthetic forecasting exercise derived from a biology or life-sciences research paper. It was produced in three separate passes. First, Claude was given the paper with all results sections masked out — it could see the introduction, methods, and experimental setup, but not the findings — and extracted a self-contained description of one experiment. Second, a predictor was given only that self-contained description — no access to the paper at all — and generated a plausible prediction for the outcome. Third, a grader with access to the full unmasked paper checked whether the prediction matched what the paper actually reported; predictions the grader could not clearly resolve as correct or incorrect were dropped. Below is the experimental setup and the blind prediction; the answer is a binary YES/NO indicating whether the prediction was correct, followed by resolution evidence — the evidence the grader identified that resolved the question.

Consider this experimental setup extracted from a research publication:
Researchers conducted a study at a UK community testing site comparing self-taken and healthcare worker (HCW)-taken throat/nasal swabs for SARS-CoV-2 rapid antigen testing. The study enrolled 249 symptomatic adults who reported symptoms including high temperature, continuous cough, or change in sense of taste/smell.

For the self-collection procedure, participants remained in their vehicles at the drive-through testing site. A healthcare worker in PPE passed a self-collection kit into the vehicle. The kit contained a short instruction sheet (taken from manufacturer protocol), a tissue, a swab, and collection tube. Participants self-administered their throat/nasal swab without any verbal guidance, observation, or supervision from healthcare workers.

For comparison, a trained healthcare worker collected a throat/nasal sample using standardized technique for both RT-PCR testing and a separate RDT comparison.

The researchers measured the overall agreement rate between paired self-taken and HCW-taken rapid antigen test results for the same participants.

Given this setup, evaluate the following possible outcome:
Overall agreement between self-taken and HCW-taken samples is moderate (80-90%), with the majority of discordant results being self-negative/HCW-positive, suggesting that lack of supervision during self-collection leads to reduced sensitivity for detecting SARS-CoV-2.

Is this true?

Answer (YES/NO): NO